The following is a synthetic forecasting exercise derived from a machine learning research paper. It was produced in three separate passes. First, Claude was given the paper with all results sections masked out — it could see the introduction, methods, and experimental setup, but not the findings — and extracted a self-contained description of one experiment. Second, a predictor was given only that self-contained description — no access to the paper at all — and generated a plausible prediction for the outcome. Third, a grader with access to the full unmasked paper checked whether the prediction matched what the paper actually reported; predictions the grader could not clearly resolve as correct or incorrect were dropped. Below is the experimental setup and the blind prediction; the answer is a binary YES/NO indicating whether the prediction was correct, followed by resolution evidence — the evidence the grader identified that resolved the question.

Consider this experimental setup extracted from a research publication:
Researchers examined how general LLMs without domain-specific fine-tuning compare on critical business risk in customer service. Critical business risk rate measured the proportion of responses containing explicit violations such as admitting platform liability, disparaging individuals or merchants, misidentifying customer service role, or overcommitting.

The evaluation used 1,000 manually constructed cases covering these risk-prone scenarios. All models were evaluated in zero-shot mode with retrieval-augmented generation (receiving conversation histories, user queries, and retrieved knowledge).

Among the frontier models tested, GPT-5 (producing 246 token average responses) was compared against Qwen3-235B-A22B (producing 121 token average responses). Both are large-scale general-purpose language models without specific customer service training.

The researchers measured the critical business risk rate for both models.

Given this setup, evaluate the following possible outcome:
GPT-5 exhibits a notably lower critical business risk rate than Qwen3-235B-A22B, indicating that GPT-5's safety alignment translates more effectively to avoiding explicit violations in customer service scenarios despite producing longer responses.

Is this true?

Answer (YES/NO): YES